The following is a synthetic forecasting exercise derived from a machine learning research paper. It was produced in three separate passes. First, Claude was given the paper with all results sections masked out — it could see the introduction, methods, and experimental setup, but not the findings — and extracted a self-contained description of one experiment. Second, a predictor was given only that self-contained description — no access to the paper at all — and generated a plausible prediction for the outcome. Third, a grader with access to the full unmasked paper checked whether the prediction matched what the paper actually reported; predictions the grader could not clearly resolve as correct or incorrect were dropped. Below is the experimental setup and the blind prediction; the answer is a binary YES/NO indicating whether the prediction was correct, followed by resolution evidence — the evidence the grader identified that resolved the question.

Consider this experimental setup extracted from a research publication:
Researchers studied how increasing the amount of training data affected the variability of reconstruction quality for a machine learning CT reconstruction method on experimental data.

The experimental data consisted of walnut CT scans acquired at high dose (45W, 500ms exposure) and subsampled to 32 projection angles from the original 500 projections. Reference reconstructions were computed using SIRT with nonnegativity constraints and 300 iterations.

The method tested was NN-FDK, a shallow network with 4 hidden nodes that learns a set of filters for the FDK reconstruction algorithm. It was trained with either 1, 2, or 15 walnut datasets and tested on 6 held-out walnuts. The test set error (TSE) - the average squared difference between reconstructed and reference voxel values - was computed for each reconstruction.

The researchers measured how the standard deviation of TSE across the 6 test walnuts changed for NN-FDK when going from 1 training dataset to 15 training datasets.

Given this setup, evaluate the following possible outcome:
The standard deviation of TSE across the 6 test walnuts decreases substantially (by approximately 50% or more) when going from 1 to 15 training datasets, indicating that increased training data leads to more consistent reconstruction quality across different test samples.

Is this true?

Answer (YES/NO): NO